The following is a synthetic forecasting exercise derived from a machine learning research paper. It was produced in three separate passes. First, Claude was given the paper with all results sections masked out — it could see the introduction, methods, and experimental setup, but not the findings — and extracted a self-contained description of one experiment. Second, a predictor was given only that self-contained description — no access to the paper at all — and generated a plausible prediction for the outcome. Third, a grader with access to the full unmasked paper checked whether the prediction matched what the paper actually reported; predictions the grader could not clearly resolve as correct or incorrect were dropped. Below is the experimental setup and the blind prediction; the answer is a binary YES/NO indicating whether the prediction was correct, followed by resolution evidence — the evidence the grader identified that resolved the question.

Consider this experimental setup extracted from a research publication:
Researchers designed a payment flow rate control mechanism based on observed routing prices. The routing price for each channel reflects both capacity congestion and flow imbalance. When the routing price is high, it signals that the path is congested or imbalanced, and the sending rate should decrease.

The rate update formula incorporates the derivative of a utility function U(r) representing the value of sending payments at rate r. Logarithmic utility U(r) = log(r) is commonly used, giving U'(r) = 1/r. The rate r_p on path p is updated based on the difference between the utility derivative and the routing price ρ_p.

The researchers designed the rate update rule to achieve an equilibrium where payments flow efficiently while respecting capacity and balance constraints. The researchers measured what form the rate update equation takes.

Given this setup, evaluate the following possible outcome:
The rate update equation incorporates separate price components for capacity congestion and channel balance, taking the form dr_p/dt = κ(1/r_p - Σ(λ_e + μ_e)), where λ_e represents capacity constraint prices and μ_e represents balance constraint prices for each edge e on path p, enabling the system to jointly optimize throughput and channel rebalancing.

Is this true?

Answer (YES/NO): NO